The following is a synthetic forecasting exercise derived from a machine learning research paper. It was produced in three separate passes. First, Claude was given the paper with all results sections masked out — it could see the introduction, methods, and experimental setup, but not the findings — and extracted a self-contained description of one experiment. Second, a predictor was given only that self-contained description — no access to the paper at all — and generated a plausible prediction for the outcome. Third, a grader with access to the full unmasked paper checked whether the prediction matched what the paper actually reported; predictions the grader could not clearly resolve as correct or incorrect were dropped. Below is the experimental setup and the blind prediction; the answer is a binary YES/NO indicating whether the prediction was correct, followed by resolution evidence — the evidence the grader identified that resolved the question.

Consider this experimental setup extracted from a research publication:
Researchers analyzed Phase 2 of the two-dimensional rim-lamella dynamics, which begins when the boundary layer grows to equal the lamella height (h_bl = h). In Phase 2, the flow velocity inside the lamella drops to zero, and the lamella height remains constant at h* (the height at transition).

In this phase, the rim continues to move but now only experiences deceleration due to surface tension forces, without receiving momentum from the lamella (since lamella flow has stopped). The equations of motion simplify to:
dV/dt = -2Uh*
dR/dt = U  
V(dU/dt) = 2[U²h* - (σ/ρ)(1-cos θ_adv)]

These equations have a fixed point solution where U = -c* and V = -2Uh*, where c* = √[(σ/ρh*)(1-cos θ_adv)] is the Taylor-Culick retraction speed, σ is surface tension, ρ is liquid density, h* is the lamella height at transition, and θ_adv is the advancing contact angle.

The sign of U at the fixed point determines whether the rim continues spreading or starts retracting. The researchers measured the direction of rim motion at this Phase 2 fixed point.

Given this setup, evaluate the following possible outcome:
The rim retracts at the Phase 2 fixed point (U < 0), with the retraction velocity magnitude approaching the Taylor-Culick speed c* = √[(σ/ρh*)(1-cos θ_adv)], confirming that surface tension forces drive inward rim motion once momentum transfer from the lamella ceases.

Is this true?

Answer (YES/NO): YES